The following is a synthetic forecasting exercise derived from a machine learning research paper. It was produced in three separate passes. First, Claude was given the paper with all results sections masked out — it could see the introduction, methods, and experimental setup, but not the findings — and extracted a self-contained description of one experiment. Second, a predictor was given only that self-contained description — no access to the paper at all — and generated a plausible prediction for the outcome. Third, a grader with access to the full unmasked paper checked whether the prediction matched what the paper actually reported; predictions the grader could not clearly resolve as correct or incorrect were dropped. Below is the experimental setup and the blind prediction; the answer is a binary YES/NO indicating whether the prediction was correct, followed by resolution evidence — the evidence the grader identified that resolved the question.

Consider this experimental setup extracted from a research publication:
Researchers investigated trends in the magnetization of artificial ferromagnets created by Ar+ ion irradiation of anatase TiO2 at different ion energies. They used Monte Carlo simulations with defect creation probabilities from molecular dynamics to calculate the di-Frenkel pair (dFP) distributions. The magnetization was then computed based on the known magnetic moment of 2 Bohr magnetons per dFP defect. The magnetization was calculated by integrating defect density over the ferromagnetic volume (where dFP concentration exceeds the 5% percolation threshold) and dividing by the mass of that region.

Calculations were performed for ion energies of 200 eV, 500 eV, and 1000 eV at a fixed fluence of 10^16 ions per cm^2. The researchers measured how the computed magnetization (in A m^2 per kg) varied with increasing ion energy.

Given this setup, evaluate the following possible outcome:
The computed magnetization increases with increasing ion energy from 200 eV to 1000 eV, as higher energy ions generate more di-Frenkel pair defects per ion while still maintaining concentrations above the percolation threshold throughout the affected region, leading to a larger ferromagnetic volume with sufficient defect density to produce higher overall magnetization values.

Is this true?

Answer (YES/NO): NO